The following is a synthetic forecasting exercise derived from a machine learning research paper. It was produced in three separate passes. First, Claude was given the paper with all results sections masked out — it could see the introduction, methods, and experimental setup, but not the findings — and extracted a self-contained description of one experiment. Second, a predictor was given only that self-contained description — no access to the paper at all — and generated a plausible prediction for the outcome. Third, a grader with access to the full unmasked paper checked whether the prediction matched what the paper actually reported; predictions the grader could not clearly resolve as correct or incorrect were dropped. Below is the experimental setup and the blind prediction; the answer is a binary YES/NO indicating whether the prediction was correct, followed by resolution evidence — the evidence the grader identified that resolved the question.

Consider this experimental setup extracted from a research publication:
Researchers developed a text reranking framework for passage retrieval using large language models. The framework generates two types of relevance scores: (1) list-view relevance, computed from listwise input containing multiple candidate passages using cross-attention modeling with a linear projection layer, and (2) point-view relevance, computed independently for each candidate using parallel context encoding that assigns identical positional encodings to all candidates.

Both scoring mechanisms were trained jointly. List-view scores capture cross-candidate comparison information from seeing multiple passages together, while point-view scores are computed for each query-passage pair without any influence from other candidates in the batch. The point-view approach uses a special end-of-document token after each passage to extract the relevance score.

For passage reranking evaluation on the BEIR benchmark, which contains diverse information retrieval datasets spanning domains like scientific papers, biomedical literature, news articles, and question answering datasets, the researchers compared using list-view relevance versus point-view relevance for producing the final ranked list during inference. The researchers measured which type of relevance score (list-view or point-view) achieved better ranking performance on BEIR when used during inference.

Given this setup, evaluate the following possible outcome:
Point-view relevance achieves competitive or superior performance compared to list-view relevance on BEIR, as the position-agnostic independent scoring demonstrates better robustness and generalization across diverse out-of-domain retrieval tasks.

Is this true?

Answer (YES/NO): NO